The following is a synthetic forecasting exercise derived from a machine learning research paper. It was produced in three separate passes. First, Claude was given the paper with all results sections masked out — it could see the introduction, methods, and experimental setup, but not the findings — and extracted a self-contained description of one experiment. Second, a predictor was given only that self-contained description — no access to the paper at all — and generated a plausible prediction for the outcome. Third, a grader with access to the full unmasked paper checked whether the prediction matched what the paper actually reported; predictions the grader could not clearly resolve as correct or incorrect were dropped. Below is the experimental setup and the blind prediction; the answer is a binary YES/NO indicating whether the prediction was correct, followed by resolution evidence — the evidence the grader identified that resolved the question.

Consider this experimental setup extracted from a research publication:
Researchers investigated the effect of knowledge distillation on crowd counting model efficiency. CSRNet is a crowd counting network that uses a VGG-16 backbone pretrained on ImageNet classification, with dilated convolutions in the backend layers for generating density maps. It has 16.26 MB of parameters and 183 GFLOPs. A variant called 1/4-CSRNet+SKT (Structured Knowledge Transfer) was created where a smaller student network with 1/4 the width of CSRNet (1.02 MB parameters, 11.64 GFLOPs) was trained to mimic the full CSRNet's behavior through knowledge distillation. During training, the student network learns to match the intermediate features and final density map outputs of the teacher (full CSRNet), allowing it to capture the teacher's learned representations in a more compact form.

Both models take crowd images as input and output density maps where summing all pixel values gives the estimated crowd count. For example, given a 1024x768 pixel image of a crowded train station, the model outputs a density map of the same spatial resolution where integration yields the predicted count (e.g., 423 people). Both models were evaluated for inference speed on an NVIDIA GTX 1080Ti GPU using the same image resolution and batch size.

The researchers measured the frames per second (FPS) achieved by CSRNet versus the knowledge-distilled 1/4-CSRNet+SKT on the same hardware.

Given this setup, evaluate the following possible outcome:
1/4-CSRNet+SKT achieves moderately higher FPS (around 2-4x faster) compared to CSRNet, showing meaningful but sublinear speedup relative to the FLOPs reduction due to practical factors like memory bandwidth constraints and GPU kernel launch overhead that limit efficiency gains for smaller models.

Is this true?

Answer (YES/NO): NO